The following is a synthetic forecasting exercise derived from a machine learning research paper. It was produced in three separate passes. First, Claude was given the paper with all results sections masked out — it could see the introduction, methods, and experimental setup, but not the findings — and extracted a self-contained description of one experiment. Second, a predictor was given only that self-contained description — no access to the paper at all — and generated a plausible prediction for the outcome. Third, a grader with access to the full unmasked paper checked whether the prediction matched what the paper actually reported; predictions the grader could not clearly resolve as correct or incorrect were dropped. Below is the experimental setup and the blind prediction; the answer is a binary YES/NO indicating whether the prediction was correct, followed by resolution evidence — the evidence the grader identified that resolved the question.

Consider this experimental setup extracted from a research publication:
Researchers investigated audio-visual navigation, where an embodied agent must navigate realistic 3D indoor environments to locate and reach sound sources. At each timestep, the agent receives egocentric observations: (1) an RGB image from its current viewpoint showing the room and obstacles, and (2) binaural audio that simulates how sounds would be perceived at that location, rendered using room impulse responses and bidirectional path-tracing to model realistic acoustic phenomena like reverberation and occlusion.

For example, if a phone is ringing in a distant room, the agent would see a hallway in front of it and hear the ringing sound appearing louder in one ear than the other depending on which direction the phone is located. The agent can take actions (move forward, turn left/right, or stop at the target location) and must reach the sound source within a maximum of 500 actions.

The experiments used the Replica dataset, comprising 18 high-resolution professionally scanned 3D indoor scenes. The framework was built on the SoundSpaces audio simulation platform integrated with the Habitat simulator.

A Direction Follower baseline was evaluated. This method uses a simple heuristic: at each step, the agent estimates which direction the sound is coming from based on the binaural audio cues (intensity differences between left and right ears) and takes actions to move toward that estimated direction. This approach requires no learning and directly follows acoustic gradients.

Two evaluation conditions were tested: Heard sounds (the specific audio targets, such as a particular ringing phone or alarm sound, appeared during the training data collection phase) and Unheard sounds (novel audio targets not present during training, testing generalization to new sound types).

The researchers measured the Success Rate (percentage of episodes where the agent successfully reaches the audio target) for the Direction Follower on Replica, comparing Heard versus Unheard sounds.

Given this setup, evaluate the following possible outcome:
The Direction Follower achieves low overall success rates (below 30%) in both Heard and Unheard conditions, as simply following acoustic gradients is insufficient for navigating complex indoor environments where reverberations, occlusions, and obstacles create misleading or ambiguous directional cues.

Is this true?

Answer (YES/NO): NO